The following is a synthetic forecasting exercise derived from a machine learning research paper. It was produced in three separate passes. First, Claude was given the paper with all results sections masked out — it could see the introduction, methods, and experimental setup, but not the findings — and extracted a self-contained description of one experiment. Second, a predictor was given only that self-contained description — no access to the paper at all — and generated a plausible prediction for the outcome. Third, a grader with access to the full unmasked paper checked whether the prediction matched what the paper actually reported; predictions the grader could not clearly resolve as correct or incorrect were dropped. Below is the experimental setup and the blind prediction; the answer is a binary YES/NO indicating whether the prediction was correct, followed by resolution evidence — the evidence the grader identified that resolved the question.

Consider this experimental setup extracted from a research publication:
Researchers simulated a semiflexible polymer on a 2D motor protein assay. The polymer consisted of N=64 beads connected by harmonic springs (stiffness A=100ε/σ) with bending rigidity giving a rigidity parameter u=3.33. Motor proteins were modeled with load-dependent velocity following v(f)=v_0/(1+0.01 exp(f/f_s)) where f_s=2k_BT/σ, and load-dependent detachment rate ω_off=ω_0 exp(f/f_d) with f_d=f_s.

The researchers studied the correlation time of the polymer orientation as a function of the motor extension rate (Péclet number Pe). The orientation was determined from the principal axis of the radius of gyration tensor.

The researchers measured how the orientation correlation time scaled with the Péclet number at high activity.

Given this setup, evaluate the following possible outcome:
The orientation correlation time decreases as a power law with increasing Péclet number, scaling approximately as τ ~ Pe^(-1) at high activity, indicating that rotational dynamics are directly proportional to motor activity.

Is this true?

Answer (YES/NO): NO